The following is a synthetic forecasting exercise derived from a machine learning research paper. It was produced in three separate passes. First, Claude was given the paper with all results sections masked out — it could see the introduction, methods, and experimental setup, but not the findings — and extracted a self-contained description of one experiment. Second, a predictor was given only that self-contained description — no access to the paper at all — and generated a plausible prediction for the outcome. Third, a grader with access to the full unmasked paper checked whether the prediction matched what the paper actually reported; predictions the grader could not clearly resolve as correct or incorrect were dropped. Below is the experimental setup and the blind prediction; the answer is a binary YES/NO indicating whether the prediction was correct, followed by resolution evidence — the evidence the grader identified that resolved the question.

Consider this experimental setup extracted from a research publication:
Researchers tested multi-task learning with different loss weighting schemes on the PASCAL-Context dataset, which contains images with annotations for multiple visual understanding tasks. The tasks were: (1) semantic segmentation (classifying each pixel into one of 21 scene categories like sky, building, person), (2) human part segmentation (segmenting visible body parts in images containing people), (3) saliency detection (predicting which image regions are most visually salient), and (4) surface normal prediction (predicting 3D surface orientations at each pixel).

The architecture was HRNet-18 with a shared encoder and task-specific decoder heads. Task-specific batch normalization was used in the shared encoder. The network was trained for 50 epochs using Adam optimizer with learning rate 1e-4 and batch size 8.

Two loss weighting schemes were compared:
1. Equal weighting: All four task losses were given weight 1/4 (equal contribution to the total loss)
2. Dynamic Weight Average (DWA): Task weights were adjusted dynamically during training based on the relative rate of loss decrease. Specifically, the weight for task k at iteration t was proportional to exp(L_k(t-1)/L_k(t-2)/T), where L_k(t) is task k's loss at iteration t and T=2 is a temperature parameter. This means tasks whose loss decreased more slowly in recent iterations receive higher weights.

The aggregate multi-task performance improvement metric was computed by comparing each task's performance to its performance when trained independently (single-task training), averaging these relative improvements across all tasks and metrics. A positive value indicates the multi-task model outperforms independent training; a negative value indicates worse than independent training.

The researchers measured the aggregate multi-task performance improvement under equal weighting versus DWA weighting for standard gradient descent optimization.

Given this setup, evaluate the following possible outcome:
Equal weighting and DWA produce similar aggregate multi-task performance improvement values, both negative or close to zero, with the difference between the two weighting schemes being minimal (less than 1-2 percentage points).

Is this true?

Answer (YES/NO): NO